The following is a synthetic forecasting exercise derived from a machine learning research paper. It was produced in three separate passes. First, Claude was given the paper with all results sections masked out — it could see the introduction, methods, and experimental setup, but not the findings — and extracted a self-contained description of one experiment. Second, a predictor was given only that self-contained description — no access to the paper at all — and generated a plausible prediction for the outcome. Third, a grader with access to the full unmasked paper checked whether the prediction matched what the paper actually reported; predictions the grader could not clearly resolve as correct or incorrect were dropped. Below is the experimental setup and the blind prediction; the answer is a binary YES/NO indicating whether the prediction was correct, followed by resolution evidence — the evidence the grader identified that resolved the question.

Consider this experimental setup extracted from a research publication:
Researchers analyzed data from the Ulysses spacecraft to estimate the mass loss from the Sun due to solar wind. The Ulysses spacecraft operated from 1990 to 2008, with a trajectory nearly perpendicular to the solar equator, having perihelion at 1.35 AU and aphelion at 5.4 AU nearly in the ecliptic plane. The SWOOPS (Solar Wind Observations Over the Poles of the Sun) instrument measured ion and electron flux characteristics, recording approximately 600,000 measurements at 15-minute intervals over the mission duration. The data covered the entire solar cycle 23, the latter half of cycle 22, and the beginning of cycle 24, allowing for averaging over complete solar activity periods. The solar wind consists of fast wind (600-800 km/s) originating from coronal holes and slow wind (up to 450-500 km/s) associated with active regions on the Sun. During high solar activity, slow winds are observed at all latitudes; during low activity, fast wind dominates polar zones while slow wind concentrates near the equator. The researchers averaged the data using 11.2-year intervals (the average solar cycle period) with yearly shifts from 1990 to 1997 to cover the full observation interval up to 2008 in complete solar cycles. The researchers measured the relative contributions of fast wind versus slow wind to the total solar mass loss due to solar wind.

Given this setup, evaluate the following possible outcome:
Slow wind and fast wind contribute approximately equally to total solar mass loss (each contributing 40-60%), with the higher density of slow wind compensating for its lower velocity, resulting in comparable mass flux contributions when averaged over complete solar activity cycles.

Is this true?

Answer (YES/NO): NO